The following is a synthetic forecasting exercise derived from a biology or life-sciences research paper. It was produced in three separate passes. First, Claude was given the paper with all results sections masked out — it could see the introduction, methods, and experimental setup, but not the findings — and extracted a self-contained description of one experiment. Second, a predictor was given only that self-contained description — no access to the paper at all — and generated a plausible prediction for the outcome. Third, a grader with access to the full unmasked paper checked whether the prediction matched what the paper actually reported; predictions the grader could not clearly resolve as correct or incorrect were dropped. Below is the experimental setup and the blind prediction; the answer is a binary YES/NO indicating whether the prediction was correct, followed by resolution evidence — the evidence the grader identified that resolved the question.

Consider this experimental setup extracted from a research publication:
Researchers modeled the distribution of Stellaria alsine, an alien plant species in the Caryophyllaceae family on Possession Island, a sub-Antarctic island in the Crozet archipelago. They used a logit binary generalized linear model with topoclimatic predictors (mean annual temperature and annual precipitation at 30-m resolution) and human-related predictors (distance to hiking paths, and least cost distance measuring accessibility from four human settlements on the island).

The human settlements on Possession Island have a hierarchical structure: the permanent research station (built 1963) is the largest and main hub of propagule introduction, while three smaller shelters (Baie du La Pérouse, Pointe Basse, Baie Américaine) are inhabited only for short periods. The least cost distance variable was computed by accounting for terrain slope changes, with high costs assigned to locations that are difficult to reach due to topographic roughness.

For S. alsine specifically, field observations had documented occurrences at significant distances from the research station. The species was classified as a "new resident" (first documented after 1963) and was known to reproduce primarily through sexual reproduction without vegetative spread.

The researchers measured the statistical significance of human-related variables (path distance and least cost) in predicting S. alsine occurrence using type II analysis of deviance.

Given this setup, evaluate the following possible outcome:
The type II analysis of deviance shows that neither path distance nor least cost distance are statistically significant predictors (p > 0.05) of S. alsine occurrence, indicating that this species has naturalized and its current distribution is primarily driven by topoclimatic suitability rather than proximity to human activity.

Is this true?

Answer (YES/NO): NO